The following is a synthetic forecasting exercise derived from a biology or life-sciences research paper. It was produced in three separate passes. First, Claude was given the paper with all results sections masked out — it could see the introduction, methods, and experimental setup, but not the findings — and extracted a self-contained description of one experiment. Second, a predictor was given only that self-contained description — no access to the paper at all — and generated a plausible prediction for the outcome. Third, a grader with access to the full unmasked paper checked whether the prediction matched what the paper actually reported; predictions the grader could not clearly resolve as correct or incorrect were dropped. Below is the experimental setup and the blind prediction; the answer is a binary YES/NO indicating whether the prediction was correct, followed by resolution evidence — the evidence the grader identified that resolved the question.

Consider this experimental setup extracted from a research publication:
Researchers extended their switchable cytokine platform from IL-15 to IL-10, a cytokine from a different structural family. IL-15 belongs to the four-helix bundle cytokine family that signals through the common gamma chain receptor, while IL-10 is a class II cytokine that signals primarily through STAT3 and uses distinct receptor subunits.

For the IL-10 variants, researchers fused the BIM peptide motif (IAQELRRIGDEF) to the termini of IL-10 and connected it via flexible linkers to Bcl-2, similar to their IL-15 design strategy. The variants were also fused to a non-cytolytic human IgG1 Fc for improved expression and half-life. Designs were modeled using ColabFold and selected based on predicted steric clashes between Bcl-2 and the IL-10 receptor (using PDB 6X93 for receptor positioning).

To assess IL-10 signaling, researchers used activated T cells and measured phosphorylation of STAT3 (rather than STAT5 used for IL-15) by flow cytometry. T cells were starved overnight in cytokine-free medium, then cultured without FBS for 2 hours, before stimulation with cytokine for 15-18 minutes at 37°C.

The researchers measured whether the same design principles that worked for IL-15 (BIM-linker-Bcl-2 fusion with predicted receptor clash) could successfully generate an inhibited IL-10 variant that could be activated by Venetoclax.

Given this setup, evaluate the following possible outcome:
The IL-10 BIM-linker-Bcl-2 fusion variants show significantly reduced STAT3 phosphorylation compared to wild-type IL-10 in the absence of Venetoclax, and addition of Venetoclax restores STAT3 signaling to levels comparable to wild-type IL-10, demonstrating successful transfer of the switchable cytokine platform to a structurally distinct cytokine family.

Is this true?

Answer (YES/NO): NO